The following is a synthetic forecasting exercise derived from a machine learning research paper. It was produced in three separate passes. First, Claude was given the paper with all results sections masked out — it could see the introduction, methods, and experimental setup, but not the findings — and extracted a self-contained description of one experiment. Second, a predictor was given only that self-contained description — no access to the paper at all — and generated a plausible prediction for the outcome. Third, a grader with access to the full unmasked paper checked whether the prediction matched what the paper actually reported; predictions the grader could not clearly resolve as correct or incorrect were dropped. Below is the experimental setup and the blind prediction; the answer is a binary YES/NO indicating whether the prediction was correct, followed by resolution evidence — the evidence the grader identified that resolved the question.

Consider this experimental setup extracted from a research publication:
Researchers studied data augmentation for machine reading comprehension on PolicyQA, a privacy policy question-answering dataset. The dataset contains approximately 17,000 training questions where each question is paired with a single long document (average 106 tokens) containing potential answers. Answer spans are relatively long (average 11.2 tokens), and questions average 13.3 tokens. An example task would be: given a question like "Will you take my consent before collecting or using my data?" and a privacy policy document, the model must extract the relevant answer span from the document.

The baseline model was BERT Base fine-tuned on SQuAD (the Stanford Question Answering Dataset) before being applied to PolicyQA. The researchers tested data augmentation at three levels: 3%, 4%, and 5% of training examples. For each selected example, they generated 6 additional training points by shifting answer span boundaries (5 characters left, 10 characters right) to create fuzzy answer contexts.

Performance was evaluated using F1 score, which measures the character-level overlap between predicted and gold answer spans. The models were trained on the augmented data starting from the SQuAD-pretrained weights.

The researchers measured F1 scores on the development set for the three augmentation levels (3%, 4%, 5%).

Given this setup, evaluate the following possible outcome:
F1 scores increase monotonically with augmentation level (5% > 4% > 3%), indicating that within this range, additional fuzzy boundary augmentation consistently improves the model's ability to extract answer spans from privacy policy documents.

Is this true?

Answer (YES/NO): NO